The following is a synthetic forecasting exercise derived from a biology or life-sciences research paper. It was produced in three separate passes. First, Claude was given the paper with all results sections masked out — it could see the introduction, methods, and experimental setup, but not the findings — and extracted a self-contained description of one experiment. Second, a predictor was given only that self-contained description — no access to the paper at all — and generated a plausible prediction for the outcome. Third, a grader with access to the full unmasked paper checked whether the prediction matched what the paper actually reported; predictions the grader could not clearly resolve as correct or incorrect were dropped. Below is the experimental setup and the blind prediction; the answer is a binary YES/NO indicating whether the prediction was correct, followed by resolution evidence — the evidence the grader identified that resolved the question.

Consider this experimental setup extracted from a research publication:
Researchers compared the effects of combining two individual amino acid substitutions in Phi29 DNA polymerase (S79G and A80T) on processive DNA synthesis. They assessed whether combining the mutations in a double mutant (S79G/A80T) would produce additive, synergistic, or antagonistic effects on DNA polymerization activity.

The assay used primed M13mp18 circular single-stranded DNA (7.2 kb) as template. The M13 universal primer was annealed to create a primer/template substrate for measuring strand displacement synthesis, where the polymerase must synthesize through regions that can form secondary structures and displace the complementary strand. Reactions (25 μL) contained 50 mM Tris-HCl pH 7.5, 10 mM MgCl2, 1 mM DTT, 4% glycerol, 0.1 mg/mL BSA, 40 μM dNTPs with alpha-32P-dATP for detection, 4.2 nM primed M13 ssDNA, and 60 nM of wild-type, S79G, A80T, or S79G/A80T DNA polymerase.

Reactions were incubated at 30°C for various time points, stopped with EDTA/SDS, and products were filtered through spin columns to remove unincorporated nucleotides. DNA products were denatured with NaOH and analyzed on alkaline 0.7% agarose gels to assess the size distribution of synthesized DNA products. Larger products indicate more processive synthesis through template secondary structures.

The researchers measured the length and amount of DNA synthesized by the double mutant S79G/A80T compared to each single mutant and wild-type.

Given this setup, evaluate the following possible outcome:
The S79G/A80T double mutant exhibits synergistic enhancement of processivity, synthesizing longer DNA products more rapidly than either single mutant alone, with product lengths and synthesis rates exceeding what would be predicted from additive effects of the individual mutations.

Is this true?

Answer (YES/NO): NO